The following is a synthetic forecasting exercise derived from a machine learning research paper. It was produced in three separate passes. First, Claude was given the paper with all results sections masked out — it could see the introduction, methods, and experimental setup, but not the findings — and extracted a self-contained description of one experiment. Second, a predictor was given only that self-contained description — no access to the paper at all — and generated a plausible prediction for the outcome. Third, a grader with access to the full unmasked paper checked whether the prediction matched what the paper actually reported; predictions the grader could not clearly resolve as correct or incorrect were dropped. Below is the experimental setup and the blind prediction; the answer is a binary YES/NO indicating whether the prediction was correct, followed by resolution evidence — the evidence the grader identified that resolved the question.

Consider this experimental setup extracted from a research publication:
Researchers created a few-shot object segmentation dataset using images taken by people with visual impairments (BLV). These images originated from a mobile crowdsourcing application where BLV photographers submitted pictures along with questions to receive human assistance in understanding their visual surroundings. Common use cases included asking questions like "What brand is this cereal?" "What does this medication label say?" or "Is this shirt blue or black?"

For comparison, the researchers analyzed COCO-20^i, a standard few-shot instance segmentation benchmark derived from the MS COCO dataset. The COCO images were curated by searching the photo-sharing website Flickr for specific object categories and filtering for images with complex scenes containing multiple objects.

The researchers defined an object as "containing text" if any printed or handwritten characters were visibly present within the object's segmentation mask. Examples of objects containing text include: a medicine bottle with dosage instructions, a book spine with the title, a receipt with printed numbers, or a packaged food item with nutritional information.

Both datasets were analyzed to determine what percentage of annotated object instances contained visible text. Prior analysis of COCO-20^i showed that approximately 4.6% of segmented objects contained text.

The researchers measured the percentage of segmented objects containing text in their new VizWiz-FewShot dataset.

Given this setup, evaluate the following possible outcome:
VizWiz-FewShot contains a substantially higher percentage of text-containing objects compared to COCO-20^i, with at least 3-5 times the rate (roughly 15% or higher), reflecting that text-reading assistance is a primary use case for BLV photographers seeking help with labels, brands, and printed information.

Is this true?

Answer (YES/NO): YES